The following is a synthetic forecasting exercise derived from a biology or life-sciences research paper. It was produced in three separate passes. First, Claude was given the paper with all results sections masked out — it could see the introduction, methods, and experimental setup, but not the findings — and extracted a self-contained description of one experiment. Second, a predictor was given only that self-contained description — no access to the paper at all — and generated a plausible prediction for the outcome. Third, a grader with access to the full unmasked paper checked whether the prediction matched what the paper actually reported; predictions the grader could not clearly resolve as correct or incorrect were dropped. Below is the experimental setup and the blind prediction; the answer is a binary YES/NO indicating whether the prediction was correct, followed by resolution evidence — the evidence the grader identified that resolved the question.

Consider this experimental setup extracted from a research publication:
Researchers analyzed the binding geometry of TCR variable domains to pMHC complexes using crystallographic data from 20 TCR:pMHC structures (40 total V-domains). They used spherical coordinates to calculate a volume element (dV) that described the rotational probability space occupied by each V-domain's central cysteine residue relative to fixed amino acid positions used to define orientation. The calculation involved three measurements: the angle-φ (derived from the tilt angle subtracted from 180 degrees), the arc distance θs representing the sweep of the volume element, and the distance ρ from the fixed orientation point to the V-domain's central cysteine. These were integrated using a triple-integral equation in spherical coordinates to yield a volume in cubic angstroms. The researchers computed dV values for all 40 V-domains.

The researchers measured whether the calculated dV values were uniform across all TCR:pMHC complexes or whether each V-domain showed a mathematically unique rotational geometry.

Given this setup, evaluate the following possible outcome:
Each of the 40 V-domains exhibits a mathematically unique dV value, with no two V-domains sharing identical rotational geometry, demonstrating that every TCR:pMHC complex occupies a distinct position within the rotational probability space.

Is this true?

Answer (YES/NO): YES